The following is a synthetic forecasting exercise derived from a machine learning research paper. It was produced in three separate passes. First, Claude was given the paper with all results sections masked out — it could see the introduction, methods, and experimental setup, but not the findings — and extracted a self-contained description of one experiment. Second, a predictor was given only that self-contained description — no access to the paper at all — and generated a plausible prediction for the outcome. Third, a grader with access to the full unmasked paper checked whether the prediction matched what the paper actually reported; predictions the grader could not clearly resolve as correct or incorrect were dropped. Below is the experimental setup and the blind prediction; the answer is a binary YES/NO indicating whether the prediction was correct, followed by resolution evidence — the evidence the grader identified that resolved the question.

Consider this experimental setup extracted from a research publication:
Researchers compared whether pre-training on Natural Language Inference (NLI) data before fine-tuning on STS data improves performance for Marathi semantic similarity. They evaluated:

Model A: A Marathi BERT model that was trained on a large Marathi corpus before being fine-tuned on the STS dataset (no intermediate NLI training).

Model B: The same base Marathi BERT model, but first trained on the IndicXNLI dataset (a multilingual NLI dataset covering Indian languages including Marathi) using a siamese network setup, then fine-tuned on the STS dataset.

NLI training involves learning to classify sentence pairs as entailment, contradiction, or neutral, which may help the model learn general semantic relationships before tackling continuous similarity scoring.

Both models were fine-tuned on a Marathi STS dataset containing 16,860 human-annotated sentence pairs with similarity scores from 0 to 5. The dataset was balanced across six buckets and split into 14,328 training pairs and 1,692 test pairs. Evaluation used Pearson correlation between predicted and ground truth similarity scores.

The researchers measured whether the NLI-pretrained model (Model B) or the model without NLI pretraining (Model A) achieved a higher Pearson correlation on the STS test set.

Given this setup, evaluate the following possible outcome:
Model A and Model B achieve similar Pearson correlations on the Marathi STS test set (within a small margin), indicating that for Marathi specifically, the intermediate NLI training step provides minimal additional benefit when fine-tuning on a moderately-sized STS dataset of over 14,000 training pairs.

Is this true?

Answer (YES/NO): NO